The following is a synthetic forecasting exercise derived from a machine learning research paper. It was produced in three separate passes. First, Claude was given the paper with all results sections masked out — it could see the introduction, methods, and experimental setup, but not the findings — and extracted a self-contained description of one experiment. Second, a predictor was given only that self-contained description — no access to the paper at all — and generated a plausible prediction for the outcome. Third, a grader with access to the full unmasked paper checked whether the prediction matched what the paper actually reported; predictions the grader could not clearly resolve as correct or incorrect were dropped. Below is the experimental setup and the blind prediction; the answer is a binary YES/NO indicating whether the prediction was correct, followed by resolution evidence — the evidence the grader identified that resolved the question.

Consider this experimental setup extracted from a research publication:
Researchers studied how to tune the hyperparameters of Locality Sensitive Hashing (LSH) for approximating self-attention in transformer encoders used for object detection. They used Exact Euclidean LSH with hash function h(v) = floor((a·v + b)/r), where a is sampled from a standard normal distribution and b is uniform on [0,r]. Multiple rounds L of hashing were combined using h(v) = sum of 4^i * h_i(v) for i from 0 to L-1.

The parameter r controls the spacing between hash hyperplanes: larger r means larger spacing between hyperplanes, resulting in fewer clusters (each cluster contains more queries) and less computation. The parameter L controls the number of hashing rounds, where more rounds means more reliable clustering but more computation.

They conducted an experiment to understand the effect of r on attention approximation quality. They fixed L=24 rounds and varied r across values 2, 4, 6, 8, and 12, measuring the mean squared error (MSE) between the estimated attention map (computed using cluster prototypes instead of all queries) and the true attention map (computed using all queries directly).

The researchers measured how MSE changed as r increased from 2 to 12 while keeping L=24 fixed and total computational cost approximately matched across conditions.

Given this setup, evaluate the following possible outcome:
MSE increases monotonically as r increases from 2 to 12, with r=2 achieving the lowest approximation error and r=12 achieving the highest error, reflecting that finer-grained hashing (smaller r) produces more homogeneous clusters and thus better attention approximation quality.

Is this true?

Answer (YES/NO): NO